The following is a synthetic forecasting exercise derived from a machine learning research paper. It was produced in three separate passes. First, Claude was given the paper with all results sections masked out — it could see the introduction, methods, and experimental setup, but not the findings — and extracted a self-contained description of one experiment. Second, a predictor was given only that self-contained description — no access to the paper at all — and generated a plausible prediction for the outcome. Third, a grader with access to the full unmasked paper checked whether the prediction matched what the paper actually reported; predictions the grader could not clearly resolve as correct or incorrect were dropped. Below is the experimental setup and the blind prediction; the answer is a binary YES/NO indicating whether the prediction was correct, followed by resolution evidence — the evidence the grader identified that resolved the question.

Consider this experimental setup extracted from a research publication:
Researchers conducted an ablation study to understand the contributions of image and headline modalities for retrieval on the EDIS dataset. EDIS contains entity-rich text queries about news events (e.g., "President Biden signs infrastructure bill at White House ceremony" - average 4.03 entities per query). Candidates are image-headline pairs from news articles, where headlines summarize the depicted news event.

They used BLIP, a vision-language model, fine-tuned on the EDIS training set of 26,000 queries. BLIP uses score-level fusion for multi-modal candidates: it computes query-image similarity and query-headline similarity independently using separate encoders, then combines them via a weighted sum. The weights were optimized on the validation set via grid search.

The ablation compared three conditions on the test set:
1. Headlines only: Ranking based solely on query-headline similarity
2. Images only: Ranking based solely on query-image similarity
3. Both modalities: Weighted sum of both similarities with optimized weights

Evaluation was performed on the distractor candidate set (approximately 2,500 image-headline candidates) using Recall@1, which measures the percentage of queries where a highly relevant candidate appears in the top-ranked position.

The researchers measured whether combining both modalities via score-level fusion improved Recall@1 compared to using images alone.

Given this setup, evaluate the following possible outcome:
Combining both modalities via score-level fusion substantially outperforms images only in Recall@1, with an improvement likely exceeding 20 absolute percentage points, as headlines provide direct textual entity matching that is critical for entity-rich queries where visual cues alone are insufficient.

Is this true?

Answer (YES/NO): NO